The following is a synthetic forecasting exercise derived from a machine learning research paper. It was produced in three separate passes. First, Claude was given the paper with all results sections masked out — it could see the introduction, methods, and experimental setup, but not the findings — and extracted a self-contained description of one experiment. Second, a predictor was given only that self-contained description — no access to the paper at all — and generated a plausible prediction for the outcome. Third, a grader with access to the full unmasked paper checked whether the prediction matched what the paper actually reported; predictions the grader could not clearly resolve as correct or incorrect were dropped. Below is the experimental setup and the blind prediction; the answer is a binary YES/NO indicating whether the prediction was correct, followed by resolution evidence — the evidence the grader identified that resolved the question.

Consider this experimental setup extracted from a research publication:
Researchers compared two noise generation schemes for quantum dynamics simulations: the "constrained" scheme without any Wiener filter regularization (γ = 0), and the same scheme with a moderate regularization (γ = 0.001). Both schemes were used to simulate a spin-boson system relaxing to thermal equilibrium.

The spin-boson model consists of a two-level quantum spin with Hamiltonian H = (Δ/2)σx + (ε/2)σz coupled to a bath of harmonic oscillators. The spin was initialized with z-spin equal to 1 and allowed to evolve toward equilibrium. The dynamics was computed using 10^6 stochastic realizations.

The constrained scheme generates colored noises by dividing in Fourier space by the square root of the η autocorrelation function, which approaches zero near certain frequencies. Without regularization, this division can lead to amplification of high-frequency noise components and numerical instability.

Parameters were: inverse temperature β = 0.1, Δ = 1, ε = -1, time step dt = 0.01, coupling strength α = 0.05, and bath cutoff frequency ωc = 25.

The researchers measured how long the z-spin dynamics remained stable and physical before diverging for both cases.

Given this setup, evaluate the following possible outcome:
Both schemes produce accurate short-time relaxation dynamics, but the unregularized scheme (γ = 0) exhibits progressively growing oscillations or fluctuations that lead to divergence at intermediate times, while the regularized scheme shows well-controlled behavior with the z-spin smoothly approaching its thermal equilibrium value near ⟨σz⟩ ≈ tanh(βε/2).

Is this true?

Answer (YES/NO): NO